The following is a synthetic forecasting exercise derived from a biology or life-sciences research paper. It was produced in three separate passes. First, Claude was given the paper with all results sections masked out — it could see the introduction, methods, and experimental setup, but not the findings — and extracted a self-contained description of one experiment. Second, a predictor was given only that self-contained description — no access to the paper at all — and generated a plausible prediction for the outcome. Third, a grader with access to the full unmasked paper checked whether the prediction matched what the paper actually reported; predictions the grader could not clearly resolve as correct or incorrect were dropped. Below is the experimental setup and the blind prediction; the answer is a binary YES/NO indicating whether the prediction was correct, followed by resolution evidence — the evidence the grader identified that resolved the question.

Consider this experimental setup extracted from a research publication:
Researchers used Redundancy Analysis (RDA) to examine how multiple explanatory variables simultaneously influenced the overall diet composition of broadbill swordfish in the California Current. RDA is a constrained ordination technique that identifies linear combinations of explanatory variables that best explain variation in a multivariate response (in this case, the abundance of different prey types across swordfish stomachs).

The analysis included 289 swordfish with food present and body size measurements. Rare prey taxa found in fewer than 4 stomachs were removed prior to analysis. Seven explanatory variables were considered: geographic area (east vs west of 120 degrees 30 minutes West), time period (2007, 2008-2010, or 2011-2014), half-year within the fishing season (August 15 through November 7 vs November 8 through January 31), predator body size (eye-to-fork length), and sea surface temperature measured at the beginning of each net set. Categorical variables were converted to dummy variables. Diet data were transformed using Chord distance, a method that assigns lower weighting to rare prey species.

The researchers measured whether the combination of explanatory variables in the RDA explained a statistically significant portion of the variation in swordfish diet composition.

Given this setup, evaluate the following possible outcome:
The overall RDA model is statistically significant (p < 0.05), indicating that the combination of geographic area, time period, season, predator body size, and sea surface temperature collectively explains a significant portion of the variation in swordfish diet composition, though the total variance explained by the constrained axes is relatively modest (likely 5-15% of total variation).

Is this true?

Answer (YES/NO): YES